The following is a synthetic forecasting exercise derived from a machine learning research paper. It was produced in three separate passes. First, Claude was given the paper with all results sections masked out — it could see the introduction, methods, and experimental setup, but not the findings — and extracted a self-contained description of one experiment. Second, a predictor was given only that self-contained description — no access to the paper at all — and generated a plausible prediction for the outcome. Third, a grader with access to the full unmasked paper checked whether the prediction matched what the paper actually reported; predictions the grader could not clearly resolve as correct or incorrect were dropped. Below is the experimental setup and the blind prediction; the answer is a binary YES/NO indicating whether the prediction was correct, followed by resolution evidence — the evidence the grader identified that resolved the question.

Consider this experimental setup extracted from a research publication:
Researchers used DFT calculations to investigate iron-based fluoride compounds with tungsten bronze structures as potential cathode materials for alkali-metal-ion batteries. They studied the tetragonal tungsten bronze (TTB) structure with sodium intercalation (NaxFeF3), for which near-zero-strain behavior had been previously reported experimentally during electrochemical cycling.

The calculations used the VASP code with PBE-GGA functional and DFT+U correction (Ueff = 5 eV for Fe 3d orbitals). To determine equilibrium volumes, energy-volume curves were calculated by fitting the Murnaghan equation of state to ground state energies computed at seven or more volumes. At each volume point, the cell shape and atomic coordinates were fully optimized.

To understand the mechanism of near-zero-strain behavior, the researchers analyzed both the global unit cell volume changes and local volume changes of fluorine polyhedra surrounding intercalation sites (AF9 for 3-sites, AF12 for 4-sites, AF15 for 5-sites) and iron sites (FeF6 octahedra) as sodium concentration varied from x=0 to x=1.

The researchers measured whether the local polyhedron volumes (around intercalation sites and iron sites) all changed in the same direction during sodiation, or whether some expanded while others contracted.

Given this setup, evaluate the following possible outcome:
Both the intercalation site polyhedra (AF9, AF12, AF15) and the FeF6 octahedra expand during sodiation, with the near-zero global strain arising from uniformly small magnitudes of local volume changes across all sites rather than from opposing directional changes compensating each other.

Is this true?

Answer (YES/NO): NO